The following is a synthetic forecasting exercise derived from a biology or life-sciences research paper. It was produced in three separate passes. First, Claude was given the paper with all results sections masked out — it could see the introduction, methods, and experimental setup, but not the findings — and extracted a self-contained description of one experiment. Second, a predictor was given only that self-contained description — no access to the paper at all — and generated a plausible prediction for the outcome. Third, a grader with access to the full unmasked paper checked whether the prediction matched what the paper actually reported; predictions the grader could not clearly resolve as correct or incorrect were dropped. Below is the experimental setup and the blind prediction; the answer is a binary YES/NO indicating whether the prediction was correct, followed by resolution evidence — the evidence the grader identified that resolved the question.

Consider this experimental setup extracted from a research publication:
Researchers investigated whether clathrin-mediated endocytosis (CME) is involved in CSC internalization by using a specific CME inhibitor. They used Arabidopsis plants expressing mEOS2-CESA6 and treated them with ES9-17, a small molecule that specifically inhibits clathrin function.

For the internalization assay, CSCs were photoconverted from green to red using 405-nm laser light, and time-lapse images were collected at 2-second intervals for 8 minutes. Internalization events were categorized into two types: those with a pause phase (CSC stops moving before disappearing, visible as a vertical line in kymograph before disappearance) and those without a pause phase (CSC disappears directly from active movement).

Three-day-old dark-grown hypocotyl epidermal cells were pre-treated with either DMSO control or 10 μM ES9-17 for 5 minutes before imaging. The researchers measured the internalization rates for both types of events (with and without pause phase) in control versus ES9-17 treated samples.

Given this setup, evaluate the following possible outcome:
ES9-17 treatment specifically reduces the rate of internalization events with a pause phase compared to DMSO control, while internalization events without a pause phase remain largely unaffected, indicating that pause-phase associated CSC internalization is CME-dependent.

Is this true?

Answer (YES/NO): YES